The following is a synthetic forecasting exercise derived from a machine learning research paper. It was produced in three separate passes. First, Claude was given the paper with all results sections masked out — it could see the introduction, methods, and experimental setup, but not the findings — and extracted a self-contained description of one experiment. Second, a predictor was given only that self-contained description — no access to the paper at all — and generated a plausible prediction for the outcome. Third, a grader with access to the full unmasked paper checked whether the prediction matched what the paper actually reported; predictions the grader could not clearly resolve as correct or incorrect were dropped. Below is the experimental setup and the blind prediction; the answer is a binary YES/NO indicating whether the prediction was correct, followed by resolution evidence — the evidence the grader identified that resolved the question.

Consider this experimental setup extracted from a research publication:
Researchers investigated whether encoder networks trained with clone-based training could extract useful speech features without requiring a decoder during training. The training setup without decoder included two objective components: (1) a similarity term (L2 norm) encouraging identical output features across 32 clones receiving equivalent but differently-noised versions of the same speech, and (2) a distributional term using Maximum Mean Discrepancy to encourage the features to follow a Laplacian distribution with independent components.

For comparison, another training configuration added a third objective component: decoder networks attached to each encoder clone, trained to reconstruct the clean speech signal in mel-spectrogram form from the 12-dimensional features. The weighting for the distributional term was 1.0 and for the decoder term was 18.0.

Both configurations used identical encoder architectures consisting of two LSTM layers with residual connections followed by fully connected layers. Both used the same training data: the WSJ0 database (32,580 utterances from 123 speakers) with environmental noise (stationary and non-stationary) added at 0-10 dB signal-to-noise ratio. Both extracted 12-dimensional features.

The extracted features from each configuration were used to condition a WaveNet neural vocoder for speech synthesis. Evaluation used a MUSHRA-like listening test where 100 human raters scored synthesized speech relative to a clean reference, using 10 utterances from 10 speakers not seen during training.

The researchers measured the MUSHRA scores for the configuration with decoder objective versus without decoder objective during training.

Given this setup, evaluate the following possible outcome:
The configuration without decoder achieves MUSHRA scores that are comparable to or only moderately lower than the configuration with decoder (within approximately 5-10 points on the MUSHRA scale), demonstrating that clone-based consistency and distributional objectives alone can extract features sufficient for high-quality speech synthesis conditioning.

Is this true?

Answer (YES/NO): NO